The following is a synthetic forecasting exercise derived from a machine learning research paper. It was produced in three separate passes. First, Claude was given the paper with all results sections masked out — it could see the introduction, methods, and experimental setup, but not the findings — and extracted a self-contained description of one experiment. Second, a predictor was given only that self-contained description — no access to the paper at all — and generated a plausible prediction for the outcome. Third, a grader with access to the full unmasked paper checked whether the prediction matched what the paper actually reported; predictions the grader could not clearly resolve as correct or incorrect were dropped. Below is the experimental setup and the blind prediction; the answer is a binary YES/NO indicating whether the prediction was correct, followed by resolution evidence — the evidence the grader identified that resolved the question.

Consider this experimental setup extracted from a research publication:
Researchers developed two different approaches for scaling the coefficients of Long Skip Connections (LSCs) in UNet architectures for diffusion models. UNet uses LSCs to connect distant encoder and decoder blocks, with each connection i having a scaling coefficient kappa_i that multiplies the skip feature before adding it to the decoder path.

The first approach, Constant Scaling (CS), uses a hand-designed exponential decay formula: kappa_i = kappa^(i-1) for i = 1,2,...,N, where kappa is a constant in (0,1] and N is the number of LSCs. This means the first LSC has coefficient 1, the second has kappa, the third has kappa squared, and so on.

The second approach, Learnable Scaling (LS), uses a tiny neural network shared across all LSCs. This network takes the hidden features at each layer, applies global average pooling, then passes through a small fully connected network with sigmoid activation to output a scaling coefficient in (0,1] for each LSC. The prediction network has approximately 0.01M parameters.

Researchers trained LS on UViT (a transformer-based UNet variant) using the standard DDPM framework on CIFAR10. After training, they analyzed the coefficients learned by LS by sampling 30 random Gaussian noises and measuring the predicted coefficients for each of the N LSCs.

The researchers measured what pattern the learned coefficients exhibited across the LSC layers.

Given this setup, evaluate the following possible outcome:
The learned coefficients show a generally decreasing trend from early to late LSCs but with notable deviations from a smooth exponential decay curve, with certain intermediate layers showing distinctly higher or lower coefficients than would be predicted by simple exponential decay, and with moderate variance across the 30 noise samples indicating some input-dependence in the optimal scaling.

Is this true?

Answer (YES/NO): NO